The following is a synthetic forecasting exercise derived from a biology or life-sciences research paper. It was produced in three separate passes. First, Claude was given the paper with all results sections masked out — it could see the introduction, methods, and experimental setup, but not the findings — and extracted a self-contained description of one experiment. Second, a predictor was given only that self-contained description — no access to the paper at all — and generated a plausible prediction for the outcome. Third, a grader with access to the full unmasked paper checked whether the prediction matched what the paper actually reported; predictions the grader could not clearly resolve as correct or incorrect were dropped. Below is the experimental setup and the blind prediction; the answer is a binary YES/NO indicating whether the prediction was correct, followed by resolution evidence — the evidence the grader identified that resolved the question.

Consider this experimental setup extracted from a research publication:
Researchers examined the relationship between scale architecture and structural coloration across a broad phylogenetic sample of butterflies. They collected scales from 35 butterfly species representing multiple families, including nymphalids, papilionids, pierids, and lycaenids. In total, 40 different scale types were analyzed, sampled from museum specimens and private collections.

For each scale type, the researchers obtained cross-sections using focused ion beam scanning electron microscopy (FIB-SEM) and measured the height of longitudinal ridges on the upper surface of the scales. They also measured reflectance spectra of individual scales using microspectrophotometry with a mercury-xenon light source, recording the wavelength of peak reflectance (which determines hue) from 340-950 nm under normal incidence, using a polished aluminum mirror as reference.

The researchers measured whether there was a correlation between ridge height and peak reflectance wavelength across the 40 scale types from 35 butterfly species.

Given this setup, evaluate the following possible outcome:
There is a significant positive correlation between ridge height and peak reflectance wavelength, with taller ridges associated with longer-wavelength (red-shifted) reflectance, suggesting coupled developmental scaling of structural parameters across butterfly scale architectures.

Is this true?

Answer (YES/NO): NO